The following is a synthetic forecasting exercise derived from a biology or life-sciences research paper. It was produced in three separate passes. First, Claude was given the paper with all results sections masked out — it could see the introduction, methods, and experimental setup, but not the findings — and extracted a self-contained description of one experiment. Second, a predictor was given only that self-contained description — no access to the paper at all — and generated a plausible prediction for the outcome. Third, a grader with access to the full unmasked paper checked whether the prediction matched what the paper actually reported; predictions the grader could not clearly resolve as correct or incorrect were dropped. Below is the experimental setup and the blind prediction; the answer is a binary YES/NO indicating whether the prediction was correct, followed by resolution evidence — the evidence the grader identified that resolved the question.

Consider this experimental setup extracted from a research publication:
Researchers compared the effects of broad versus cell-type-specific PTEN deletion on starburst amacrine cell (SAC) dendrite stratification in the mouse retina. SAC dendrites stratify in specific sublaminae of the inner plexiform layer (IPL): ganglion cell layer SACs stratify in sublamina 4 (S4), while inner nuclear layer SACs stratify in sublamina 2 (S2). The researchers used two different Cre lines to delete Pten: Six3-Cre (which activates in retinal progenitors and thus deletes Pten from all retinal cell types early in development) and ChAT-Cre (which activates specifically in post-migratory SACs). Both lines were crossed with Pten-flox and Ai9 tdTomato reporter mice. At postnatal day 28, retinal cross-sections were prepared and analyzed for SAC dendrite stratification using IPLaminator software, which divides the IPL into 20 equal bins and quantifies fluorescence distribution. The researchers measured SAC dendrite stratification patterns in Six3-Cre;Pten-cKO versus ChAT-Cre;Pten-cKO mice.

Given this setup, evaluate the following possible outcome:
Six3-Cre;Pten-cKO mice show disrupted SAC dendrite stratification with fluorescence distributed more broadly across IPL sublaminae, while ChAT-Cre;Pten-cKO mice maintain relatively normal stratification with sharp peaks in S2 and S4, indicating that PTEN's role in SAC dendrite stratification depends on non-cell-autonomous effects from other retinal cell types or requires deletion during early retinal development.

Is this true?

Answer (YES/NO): YES